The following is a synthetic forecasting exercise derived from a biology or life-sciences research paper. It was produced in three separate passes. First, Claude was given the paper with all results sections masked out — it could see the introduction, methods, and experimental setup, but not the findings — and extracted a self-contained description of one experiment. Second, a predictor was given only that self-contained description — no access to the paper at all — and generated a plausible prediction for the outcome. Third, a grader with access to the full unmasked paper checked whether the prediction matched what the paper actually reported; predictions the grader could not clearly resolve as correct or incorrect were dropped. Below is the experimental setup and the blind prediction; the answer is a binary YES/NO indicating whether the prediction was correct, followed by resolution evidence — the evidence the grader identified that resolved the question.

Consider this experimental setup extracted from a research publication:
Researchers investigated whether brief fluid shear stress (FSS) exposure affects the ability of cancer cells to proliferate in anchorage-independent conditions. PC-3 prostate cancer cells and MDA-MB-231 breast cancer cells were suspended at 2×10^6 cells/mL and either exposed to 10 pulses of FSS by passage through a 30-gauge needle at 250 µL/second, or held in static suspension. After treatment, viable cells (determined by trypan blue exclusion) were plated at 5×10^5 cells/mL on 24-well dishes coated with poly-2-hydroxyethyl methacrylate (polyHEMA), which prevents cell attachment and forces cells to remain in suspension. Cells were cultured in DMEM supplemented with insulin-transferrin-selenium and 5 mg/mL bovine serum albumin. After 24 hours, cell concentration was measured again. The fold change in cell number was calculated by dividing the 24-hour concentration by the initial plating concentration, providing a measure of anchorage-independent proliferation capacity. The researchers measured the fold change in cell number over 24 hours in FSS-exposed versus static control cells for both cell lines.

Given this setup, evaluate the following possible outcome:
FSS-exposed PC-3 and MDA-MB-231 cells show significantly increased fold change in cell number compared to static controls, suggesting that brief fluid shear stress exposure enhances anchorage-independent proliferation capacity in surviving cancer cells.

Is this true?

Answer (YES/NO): YES